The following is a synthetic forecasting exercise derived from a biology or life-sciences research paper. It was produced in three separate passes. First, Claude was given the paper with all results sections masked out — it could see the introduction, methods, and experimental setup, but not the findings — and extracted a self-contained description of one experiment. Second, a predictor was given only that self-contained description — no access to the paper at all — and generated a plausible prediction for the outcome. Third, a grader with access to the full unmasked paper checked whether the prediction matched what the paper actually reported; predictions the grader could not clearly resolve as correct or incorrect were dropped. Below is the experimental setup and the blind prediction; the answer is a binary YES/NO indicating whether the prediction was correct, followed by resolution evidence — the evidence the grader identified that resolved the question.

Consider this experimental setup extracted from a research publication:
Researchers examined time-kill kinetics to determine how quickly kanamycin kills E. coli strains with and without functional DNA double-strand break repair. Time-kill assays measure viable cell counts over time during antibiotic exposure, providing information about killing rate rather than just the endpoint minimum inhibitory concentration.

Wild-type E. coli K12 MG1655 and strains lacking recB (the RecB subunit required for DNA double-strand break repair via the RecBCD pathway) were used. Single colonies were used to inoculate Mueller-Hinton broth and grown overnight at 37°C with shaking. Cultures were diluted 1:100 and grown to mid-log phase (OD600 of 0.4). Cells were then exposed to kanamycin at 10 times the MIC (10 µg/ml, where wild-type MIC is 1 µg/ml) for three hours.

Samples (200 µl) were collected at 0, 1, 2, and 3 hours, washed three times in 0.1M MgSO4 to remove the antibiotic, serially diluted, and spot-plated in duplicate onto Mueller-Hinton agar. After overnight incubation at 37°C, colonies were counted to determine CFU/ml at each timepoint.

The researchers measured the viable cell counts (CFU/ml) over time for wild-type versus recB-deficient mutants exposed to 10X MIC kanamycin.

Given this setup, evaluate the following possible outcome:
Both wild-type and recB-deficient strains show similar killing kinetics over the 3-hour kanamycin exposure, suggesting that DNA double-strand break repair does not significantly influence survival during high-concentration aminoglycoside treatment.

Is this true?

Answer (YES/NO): NO